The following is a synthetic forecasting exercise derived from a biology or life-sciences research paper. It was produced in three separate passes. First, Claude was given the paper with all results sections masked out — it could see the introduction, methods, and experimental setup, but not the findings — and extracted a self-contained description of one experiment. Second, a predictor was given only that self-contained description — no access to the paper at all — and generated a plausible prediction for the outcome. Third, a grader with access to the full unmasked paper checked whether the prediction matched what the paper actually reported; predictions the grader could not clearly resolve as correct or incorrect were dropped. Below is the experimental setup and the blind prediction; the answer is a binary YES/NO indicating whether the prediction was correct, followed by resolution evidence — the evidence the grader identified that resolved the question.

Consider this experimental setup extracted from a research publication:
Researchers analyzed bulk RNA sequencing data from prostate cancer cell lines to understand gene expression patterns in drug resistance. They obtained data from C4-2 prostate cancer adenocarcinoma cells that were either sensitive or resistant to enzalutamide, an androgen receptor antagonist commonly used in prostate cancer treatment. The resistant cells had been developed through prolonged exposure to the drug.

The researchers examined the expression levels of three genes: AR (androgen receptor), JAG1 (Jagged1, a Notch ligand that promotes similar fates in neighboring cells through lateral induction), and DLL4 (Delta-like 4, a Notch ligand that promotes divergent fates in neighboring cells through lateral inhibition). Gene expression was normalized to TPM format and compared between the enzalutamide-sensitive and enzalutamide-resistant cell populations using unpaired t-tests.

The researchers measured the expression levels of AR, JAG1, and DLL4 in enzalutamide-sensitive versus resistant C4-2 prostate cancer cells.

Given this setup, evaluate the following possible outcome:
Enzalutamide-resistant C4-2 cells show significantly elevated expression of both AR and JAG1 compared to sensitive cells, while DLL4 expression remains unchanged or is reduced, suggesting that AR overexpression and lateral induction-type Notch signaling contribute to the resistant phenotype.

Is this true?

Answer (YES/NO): YES